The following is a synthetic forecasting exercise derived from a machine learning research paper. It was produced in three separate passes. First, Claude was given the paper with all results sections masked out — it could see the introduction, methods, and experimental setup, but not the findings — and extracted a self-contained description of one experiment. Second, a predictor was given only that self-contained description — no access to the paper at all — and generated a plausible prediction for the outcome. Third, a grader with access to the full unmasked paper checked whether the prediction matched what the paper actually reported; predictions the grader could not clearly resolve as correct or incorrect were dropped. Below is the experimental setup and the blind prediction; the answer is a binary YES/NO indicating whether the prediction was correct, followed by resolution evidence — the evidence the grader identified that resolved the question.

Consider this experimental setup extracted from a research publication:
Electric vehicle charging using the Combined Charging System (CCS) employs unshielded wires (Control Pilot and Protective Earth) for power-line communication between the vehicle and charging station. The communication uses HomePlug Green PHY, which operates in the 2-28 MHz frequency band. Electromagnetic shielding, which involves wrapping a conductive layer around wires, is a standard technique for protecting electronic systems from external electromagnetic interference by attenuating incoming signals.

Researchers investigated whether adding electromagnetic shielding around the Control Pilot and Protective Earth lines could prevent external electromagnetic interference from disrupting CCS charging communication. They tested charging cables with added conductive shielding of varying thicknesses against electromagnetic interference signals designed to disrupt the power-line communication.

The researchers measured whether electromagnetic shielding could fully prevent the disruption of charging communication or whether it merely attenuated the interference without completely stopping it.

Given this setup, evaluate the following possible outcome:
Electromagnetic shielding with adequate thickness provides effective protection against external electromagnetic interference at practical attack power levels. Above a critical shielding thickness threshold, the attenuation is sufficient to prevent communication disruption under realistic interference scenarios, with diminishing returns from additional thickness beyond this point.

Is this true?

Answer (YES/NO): NO